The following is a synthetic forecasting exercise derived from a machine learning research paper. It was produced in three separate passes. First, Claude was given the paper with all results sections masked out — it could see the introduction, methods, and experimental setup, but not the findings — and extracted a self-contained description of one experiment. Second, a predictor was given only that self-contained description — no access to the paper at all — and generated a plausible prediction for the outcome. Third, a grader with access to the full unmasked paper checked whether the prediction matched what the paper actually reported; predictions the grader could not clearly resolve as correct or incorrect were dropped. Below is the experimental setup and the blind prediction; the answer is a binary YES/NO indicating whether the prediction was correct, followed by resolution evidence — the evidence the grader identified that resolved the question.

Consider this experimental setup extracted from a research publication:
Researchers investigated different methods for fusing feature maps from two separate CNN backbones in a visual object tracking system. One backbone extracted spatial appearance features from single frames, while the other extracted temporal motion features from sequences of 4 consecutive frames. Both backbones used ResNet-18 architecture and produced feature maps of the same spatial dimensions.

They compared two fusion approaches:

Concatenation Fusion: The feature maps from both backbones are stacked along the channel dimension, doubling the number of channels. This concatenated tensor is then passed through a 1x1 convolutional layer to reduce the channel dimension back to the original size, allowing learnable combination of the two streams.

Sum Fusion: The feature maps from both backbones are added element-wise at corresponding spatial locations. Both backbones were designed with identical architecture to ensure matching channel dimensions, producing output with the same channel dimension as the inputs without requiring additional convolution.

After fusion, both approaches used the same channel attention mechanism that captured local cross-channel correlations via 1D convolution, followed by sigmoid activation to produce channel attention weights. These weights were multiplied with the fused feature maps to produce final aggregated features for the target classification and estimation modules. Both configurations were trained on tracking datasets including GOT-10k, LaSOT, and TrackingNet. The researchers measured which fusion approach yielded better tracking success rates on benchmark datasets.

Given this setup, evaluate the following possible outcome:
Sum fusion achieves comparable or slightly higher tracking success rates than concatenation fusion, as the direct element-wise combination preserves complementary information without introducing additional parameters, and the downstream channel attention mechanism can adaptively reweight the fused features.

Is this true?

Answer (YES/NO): NO